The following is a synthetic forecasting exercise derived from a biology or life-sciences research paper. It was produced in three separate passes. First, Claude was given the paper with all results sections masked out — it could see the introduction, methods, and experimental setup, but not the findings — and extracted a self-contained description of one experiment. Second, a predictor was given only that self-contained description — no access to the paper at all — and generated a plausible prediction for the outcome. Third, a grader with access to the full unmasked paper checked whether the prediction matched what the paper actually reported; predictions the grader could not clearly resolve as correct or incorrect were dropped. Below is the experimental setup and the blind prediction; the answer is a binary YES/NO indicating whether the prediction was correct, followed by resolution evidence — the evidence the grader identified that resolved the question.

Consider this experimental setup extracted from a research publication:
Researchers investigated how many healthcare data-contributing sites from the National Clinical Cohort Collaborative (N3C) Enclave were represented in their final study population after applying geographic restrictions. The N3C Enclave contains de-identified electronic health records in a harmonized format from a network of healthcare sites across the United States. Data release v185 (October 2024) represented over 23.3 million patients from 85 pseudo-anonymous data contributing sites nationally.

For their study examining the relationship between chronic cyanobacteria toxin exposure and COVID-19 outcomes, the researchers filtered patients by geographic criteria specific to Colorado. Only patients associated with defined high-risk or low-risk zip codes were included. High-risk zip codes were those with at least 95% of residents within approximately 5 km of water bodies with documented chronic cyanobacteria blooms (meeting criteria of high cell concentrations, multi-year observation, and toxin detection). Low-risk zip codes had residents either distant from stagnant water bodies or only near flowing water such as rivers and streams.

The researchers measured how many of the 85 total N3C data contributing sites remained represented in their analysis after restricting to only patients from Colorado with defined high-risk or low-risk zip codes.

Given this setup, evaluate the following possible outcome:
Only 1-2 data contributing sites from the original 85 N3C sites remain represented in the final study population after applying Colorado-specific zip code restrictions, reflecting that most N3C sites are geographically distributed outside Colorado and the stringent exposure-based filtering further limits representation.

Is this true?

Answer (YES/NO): NO